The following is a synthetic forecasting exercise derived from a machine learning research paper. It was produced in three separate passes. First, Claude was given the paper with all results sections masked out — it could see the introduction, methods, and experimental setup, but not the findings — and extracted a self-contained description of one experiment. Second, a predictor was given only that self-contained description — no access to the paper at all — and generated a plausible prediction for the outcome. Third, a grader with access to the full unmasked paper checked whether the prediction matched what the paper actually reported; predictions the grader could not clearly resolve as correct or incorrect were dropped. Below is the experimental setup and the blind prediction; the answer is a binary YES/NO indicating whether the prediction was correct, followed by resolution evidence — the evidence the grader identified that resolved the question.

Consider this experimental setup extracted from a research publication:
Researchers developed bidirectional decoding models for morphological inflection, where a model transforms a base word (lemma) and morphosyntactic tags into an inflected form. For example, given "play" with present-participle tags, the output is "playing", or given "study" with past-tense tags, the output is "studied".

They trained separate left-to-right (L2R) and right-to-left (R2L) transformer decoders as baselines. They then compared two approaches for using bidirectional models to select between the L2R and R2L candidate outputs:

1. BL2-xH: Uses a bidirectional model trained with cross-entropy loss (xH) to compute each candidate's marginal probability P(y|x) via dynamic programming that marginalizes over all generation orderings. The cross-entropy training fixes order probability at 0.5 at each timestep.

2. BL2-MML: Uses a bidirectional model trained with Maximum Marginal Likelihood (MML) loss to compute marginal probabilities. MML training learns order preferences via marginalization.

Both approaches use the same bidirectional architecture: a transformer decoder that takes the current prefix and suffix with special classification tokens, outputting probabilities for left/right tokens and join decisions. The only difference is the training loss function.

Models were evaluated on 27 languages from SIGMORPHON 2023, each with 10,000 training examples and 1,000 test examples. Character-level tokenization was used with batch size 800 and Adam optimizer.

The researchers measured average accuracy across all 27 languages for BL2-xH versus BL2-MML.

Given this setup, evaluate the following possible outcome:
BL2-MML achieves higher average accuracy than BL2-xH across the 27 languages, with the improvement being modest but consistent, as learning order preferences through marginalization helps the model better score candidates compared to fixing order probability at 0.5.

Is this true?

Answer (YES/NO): NO